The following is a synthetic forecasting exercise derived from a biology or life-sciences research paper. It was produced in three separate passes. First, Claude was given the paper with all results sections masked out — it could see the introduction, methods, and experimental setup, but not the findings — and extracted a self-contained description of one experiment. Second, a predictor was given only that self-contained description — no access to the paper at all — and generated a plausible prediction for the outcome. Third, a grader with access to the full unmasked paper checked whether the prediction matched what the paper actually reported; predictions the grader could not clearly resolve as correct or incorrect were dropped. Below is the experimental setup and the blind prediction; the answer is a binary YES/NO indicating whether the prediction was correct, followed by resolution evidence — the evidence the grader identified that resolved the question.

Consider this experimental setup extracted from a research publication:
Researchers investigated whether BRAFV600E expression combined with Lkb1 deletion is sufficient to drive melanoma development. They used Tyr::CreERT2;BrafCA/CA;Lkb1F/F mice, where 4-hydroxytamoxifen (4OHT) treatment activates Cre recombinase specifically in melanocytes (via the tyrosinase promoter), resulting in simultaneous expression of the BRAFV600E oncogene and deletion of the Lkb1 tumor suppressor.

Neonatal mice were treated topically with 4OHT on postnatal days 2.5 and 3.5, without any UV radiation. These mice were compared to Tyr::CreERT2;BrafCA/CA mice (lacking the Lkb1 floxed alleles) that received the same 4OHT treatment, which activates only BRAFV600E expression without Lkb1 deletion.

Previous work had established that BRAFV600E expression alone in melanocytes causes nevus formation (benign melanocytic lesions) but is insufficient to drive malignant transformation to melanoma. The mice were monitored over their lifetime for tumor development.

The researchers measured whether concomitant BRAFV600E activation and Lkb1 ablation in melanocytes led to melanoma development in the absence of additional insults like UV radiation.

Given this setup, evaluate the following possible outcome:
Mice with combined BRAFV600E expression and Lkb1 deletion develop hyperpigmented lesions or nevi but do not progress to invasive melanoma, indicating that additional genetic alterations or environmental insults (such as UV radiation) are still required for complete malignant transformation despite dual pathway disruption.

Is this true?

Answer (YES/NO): NO